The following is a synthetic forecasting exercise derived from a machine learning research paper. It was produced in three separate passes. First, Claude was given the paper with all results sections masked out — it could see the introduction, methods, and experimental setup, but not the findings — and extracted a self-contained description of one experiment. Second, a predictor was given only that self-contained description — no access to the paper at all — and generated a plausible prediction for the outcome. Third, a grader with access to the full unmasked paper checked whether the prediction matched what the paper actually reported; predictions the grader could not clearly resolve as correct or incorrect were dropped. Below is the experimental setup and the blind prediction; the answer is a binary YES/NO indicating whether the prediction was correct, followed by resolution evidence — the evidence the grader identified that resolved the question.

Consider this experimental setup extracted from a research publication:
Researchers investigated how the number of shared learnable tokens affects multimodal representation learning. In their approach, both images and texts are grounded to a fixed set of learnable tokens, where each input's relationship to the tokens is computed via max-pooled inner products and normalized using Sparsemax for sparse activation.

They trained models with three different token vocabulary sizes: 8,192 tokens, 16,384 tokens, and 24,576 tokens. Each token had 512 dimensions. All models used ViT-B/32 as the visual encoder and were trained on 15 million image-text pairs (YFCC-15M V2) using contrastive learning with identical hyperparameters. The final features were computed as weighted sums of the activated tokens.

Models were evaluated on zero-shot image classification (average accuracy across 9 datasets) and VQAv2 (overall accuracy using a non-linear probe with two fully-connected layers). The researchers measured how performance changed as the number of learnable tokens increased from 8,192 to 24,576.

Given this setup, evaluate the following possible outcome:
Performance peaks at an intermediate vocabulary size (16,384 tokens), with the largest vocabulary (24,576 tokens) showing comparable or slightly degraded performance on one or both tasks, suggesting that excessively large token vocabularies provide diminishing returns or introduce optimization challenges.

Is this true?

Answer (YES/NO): NO